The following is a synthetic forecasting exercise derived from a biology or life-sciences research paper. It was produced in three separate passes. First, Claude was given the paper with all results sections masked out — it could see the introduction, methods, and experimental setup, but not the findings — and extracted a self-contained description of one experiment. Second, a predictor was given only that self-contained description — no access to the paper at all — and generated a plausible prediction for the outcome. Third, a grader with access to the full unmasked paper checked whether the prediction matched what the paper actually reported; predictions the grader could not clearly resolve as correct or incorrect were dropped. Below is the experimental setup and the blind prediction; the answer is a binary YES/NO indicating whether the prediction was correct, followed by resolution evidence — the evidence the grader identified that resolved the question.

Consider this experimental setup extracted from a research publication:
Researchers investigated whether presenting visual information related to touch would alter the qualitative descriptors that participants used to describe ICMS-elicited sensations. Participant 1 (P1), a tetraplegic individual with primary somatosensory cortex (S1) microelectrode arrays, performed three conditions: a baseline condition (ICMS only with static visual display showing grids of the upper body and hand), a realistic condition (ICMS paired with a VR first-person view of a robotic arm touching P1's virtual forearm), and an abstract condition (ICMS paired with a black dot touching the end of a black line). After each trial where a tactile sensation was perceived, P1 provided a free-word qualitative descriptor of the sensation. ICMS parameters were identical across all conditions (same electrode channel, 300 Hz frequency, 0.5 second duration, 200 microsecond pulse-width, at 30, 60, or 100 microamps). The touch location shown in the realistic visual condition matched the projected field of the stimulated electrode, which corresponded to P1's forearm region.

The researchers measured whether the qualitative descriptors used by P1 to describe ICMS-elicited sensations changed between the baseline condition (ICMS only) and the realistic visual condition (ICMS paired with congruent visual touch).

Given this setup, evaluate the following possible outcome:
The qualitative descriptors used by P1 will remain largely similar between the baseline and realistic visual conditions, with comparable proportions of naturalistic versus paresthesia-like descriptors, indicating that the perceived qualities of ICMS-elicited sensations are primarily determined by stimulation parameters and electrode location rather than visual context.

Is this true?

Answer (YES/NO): NO